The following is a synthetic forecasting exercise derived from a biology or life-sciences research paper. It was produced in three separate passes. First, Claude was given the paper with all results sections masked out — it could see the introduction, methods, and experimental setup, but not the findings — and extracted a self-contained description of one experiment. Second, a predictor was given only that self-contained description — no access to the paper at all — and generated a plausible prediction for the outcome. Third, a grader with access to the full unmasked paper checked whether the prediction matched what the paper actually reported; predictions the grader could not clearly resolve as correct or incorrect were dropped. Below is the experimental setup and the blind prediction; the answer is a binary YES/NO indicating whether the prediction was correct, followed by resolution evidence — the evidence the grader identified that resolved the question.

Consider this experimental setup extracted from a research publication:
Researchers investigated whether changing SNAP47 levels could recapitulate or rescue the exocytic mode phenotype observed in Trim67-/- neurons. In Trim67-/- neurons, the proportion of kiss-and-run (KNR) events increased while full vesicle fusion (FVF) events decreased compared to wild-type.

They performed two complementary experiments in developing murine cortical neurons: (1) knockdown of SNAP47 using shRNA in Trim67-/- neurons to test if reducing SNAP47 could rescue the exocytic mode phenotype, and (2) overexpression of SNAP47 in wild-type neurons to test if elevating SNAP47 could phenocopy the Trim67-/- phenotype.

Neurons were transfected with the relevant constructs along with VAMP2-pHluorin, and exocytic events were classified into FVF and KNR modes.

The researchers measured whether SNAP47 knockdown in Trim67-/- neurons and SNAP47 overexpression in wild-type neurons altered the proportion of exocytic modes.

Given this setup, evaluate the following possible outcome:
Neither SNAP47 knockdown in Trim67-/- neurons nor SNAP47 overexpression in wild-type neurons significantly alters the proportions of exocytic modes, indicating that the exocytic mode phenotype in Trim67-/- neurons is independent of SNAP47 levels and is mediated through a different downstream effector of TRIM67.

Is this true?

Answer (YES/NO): NO